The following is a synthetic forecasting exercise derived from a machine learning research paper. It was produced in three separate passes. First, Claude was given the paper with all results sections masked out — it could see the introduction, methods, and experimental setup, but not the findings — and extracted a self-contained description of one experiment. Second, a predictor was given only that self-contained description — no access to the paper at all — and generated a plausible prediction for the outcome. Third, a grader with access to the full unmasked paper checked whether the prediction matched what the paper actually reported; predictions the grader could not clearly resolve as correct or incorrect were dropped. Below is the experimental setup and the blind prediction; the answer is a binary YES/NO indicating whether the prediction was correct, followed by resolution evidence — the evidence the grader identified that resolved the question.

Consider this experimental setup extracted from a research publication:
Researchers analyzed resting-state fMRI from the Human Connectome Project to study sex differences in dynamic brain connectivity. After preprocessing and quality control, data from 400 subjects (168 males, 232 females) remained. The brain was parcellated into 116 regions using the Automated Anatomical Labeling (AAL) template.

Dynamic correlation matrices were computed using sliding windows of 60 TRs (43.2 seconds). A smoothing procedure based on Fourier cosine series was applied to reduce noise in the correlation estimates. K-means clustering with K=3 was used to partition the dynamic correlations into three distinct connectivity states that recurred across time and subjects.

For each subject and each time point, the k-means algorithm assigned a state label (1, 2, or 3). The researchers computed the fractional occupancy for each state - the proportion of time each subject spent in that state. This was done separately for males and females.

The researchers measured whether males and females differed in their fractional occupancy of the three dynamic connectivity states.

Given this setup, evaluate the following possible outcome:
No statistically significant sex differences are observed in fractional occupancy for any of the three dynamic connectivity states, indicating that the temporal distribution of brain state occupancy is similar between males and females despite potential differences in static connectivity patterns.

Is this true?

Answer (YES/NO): NO